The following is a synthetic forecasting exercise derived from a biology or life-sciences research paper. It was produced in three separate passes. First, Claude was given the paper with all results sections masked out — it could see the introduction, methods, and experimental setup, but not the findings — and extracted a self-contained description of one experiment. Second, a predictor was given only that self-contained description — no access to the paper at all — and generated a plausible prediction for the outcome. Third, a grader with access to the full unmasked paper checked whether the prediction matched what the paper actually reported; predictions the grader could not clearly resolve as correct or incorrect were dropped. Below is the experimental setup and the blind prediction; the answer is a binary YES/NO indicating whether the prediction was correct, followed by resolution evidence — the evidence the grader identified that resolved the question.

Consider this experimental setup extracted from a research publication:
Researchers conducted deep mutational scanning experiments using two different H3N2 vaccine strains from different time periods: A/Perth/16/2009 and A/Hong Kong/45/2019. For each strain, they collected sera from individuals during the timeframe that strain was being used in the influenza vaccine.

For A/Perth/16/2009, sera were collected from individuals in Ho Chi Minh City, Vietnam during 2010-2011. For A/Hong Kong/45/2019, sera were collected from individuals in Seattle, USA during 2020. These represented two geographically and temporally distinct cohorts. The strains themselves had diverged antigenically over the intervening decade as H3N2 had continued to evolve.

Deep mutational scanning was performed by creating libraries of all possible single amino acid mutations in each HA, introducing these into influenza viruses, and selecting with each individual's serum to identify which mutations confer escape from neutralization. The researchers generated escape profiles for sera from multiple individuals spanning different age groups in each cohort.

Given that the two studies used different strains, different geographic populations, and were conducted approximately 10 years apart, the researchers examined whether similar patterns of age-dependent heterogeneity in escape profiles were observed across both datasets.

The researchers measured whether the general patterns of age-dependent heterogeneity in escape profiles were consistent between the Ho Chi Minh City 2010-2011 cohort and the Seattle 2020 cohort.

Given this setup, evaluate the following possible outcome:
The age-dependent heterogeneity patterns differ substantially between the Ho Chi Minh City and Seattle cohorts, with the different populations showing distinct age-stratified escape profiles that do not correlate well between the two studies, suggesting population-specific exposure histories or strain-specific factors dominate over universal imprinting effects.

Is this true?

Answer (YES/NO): NO